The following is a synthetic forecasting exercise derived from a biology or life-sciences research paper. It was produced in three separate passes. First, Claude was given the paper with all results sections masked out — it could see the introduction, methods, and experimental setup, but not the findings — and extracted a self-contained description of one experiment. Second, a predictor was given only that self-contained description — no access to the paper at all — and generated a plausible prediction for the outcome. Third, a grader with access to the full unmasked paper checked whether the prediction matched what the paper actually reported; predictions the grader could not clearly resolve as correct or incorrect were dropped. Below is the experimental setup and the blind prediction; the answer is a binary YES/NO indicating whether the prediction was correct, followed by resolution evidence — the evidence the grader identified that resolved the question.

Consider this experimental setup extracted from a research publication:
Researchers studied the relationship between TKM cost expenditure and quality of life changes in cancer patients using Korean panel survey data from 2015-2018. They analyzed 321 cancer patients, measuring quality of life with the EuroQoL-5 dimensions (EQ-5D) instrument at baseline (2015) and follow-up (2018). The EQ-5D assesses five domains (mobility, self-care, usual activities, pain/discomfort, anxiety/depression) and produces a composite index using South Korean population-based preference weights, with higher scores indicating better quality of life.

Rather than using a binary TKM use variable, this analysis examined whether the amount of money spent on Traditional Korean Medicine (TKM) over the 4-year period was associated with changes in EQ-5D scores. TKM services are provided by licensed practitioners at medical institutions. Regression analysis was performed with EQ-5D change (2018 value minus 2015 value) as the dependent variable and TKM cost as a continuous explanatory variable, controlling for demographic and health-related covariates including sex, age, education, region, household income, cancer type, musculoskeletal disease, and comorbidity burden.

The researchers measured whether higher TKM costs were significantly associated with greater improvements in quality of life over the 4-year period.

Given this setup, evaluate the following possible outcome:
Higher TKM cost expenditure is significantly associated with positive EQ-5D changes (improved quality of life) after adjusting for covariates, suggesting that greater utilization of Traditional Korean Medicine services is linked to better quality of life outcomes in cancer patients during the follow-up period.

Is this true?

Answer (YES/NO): NO